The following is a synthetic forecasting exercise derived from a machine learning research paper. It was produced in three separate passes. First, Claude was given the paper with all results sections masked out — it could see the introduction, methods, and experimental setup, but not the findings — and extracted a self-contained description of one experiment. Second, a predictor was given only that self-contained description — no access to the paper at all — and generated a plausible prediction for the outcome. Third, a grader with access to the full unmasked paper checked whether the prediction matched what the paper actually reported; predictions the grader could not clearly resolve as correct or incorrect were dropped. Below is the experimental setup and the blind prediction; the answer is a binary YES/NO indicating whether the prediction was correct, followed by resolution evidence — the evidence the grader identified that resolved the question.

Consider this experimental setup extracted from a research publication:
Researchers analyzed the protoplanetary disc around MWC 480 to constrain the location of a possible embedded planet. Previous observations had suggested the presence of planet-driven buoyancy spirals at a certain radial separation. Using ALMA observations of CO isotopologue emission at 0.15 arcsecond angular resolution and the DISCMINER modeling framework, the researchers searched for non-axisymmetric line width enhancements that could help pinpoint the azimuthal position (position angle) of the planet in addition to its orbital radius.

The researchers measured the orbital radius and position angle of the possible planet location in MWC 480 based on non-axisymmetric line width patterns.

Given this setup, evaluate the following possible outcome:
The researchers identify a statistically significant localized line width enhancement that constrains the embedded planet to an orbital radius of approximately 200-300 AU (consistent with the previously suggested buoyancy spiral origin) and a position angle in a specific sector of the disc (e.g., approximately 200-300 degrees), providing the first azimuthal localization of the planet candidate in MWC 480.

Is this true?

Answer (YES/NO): NO